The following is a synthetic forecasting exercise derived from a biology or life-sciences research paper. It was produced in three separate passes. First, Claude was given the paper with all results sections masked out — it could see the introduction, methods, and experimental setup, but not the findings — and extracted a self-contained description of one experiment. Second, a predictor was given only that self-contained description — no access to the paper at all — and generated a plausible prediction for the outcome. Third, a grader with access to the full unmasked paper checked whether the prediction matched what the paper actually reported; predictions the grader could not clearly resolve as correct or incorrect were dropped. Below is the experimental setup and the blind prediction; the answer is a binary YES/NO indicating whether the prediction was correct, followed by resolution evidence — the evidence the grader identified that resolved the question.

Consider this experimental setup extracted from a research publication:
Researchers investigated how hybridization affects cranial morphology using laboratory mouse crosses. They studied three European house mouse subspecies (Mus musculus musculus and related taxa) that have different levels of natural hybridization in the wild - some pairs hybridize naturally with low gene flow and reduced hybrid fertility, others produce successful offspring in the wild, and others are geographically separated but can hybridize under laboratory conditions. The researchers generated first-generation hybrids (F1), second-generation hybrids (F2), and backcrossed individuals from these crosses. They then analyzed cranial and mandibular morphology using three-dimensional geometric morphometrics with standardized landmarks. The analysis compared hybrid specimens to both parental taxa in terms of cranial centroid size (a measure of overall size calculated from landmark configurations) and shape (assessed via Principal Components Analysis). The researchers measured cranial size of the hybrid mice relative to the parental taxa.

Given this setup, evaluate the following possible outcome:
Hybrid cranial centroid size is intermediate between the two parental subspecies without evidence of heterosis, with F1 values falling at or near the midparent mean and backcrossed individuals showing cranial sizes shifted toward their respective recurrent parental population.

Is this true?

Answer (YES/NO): NO